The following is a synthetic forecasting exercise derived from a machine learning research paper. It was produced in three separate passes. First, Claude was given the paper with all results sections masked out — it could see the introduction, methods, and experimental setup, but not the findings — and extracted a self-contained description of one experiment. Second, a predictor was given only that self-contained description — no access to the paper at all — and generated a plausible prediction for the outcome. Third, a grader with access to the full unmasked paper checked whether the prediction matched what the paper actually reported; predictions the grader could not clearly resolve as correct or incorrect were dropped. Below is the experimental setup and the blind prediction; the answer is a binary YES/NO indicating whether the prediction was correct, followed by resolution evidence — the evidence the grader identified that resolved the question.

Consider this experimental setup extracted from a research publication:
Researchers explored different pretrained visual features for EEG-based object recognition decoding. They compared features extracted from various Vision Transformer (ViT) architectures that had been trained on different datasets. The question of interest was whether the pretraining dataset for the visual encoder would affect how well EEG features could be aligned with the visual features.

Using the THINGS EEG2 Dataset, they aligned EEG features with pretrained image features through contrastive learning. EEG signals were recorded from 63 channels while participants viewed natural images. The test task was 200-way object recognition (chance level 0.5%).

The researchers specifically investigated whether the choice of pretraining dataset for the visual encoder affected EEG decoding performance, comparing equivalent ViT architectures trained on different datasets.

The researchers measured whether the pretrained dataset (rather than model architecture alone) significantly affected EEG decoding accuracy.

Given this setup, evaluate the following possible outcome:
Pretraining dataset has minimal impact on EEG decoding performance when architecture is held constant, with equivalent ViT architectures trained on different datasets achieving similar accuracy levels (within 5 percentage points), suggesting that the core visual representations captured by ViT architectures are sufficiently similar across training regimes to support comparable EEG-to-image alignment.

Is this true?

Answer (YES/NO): NO